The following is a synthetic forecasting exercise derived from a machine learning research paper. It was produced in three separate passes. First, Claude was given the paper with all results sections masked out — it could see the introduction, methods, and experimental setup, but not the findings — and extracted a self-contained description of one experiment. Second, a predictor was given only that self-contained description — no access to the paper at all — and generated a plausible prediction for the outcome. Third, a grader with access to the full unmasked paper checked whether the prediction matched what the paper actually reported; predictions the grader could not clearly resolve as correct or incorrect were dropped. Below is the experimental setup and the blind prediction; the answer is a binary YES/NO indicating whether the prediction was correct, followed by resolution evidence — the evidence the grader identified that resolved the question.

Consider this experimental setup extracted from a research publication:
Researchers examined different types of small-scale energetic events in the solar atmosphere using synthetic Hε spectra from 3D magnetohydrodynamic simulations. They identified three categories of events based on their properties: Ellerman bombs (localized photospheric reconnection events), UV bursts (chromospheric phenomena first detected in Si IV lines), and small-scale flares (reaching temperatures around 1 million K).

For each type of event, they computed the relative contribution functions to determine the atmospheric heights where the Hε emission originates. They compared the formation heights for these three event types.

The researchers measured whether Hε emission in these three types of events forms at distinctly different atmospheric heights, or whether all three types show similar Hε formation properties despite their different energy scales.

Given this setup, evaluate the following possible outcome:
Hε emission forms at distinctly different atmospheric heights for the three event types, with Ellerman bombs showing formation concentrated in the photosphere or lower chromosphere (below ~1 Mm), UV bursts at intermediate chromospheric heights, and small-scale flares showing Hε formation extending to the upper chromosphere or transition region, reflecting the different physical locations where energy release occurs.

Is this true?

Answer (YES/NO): NO